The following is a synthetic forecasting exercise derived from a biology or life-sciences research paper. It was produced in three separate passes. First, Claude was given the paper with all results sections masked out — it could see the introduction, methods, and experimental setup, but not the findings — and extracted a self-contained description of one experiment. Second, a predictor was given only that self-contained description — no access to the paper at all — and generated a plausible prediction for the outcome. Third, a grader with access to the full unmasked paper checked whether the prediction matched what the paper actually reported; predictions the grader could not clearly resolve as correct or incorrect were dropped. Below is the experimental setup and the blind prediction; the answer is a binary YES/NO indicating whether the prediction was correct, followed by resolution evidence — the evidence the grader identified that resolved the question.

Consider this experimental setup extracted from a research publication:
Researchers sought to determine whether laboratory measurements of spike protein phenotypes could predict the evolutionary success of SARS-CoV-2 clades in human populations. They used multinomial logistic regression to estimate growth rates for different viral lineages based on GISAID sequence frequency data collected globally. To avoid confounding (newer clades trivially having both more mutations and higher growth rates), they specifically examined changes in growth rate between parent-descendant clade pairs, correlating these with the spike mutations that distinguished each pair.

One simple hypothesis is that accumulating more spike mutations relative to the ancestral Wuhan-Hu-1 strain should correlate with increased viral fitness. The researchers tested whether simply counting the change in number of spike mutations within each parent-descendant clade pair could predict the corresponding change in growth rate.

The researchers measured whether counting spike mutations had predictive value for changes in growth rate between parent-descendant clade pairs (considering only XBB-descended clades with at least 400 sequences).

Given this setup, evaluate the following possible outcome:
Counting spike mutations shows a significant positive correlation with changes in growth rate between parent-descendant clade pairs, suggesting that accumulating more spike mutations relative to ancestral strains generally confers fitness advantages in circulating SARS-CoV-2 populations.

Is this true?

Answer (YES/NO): NO